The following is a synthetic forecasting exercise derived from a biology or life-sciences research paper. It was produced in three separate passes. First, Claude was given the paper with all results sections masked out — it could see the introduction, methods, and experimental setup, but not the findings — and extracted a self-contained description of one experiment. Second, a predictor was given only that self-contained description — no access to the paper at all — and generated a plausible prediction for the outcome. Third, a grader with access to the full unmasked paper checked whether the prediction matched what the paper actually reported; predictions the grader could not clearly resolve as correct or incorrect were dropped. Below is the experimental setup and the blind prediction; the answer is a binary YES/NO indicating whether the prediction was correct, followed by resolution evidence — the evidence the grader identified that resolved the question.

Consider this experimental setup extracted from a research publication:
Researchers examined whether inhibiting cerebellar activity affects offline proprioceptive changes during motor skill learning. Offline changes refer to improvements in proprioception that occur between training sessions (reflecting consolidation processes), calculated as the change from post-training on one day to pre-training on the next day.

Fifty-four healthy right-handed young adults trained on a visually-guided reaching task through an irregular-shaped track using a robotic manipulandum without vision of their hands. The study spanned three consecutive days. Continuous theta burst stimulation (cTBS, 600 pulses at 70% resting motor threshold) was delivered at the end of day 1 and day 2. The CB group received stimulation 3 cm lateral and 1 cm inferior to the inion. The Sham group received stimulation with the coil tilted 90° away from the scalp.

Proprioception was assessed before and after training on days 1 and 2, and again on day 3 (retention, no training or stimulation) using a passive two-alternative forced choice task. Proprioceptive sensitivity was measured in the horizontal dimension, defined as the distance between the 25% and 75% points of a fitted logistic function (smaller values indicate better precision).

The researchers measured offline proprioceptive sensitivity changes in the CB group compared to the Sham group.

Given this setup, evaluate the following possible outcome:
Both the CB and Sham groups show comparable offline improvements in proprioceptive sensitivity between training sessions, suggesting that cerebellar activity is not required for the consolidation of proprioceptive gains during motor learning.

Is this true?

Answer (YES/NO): NO